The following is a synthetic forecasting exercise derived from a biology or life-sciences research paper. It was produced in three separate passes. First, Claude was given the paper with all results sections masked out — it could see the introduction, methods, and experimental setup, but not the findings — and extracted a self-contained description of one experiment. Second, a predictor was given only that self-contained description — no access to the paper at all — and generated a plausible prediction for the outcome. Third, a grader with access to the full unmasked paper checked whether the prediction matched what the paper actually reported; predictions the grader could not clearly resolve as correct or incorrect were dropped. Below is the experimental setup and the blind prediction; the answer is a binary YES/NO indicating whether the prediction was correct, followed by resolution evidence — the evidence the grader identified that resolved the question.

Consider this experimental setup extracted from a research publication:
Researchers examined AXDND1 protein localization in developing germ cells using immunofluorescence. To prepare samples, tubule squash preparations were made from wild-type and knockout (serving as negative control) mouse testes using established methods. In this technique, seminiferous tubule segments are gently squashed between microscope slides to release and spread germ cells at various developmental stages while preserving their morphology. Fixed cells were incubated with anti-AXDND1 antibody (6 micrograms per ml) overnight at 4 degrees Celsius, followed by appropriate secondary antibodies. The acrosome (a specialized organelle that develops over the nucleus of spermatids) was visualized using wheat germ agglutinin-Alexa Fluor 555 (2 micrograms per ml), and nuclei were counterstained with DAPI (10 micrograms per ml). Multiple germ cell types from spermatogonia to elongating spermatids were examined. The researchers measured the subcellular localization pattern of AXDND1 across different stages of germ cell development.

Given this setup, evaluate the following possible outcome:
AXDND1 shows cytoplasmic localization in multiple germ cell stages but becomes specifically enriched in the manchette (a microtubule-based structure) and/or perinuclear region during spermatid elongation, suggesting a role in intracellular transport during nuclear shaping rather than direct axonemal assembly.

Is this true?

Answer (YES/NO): NO